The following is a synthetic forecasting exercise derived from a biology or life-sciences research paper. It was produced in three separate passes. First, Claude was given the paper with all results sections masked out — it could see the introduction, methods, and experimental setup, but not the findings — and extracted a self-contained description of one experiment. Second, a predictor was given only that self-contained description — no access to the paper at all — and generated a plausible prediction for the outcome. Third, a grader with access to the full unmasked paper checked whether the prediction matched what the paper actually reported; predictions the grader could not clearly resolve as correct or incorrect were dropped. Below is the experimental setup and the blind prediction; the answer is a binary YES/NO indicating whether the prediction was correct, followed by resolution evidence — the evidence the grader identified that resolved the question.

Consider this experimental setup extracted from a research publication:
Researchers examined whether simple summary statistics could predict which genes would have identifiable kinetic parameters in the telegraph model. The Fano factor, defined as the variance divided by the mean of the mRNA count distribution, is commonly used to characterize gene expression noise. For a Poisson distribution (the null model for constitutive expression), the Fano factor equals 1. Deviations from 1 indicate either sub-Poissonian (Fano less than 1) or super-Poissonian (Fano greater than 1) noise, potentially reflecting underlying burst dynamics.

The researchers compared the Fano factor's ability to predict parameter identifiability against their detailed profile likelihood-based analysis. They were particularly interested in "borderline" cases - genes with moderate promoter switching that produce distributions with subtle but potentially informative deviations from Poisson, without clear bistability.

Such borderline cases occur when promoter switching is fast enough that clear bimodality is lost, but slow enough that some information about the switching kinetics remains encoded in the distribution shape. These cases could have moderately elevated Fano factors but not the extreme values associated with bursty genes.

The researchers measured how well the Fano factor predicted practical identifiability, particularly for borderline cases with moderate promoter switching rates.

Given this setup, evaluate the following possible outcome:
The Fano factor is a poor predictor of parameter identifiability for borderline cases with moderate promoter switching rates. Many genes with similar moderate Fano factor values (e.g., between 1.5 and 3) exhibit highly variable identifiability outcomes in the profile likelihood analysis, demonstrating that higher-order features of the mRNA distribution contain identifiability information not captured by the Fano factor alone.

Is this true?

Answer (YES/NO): YES